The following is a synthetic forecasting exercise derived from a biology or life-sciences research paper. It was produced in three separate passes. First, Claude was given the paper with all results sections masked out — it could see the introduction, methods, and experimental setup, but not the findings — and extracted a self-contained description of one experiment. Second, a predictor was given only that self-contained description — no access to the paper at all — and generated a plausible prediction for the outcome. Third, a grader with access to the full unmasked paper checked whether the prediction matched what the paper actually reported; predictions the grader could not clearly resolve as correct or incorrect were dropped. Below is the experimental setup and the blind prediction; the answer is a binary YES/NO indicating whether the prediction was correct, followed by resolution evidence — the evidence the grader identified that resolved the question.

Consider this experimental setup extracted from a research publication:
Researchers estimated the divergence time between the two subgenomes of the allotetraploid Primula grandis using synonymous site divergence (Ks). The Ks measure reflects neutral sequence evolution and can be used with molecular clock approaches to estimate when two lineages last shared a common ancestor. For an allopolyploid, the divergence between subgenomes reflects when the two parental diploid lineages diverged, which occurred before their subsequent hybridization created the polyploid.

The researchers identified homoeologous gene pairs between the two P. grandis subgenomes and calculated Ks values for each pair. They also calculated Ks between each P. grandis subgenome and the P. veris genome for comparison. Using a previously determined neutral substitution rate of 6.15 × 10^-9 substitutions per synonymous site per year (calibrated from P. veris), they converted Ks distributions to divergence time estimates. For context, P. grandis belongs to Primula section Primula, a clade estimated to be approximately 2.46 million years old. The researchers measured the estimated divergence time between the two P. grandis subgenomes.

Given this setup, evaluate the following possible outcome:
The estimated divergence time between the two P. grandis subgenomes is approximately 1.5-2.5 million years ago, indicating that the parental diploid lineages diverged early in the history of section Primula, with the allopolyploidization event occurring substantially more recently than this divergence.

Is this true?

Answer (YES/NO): NO